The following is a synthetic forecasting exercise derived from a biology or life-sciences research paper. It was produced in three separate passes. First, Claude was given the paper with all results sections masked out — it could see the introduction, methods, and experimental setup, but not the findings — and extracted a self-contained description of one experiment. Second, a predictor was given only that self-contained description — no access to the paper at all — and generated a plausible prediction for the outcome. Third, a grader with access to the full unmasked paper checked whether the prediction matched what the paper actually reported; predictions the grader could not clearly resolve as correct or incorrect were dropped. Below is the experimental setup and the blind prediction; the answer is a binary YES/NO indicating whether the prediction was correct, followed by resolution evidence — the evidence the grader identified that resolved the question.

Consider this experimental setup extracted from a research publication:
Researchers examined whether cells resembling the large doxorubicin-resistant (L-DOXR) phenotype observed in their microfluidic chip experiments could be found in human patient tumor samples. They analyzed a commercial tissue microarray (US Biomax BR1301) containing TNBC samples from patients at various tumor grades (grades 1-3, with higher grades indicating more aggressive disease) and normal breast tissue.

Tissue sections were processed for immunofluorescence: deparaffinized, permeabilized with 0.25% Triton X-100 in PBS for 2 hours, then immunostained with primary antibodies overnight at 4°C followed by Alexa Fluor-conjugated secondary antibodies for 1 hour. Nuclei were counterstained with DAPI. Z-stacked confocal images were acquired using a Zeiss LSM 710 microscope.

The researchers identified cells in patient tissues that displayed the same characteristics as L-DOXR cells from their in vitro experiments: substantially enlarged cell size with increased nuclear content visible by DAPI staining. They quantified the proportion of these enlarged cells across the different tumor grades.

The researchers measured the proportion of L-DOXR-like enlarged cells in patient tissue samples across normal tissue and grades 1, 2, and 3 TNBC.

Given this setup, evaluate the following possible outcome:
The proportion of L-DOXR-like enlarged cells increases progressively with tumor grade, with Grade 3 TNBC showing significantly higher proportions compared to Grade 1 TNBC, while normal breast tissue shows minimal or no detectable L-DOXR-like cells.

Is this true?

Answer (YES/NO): YES